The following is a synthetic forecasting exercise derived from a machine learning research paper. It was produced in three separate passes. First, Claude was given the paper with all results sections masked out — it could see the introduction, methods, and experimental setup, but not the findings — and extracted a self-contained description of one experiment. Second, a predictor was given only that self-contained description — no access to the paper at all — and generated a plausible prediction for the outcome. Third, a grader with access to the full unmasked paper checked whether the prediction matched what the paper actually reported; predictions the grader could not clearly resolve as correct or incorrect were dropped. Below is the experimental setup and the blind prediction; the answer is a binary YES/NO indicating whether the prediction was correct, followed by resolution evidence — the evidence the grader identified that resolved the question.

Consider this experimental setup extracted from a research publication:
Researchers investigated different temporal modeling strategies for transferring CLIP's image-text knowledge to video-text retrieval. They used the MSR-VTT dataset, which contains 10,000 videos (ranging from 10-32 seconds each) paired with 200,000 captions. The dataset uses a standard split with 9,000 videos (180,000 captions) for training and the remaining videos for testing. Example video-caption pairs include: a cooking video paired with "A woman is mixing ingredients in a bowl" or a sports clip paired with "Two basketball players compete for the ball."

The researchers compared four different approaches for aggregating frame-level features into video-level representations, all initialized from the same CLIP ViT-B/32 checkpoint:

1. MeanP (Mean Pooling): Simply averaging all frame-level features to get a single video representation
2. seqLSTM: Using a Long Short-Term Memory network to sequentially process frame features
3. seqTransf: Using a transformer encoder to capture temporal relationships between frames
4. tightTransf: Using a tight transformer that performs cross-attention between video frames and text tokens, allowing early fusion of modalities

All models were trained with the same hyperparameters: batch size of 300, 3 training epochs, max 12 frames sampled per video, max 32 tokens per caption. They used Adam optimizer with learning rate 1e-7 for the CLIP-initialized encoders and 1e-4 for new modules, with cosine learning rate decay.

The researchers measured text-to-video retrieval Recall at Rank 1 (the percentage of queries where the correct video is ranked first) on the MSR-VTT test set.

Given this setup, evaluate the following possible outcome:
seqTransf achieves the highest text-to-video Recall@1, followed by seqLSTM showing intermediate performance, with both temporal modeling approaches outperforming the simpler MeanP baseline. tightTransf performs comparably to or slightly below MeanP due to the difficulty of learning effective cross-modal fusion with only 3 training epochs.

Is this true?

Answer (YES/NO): NO